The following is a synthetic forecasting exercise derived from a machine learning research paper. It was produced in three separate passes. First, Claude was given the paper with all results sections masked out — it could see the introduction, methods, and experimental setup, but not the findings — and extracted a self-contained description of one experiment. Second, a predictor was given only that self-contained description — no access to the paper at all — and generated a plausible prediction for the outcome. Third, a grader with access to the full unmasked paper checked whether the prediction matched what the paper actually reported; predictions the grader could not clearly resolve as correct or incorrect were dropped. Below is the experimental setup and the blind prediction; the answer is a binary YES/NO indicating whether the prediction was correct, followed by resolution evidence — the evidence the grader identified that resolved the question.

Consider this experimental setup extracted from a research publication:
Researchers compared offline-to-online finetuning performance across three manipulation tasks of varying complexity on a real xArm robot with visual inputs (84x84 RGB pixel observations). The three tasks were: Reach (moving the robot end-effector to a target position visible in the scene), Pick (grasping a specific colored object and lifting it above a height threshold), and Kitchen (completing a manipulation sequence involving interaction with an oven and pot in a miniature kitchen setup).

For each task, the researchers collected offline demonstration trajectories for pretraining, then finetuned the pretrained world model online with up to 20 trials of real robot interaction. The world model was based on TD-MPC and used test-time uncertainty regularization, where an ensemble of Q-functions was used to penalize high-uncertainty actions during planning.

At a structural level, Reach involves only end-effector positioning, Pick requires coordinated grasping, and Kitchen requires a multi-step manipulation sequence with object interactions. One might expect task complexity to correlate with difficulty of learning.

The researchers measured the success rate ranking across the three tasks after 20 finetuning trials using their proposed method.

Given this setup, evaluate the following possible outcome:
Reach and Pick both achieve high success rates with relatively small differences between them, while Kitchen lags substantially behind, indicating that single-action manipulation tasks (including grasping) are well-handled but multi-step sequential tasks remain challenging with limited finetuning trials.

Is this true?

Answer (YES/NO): NO